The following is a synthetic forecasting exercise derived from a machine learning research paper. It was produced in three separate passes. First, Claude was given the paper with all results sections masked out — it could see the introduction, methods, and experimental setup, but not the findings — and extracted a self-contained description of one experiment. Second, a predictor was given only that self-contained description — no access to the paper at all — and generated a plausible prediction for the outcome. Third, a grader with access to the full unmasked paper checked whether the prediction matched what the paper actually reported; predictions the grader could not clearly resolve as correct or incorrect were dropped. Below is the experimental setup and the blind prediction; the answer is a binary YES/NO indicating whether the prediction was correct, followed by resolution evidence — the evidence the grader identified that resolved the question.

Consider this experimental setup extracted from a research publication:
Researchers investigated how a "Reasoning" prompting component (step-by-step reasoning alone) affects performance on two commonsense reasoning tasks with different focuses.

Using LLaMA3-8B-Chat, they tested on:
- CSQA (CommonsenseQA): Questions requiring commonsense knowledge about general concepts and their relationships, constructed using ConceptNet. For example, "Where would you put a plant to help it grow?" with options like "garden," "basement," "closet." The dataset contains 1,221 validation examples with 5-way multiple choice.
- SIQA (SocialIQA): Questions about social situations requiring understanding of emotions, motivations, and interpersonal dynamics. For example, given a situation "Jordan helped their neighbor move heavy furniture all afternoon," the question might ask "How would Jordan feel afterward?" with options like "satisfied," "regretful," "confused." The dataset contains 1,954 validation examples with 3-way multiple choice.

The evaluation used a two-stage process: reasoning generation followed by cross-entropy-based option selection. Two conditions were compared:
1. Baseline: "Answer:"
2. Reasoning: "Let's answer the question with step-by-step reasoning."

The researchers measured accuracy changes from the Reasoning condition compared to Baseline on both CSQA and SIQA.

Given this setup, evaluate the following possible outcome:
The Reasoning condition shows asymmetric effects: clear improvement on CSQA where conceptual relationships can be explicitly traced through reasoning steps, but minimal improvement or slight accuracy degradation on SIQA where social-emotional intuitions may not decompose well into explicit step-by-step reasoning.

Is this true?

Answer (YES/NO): YES